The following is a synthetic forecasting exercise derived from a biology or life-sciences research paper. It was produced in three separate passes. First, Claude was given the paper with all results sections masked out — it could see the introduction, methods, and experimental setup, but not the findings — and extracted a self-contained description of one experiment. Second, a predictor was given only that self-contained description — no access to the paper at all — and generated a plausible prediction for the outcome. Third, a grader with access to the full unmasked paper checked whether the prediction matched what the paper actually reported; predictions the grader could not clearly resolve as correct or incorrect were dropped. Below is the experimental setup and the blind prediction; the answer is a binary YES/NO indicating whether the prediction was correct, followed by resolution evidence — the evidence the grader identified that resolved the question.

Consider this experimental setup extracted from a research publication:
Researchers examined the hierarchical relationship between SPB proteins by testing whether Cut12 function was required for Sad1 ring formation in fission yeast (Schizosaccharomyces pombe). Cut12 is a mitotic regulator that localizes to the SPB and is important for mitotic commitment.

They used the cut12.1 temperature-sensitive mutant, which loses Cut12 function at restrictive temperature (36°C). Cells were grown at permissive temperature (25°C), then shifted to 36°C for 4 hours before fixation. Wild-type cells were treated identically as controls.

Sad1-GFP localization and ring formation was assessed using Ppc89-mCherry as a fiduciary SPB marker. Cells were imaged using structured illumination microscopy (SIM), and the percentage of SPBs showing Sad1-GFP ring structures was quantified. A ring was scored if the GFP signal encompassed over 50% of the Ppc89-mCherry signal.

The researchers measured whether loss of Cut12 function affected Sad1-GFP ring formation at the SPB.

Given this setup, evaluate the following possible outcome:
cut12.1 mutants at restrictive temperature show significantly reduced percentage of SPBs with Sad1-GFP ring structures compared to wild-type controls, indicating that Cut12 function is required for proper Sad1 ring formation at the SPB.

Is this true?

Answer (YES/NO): NO